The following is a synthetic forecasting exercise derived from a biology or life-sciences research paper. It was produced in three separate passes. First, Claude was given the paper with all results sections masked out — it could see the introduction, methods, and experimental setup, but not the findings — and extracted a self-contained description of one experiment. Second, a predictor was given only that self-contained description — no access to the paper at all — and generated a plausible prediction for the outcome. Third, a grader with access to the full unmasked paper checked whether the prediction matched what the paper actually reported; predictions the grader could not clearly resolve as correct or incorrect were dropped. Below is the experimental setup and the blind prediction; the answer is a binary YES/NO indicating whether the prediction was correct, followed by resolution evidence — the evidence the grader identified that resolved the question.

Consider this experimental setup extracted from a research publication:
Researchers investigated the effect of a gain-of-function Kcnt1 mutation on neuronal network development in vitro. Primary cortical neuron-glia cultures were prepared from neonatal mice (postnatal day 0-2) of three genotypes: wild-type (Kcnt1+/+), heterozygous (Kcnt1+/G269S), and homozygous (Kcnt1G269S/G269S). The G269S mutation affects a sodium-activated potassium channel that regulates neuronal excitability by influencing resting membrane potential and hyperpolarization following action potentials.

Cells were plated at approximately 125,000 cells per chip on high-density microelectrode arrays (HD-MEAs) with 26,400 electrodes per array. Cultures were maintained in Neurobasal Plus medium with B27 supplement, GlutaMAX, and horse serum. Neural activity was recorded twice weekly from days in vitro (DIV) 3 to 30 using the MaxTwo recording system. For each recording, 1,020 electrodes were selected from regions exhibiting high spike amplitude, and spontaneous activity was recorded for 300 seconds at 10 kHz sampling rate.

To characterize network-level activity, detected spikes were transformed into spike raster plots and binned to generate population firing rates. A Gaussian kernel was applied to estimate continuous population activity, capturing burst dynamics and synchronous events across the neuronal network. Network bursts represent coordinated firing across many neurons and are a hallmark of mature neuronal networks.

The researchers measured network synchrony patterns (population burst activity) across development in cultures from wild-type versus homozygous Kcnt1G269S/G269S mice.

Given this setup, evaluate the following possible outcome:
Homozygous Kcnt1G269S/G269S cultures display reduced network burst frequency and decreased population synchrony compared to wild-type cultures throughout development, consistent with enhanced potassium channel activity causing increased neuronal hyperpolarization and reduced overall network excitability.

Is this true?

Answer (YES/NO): NO